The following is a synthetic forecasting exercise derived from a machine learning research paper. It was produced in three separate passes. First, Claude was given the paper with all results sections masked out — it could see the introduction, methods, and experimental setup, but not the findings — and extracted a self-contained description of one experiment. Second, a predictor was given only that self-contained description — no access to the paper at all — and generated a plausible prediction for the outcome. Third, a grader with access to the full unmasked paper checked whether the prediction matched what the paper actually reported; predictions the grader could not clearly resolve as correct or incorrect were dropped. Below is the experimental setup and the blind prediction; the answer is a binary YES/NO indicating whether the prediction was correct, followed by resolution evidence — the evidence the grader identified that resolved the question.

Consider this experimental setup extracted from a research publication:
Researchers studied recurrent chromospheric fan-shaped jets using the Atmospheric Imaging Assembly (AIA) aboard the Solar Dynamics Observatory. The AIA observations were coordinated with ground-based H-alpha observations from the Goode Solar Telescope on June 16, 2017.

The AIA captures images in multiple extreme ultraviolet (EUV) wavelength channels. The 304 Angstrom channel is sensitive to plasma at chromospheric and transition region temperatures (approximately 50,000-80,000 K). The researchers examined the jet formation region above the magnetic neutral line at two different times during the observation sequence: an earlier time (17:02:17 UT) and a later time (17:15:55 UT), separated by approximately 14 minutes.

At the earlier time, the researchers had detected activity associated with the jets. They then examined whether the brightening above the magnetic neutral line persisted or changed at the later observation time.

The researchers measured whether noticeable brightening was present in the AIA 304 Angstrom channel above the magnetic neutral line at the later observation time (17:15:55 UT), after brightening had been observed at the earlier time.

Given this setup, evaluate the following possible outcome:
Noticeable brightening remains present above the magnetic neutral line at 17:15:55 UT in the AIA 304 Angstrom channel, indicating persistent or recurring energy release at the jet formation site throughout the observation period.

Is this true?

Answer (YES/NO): NO